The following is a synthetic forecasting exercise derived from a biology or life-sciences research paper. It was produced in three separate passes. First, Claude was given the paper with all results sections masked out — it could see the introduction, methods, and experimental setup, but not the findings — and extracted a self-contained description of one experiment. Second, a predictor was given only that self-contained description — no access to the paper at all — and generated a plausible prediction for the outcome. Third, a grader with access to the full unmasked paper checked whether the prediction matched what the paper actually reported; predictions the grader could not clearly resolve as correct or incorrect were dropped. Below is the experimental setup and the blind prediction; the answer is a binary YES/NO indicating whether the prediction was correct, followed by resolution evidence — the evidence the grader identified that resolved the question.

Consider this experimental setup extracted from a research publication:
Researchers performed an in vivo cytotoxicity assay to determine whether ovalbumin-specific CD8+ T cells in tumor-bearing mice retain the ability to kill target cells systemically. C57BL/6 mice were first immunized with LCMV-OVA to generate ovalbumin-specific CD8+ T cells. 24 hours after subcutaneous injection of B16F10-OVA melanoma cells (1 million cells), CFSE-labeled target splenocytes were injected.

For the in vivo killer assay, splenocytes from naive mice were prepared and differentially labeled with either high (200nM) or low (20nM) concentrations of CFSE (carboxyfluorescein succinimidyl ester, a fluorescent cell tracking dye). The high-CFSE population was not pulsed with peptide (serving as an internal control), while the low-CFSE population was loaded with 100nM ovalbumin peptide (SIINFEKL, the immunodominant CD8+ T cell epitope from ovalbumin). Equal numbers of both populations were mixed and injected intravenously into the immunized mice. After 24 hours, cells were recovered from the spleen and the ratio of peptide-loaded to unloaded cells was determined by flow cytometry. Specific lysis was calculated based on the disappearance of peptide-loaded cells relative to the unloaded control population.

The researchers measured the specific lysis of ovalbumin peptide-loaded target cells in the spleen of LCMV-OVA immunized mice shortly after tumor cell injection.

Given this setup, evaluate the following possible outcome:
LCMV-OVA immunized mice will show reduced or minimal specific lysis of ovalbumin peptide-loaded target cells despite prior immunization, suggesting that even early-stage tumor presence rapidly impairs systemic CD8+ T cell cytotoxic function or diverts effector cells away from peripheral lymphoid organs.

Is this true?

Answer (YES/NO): NO